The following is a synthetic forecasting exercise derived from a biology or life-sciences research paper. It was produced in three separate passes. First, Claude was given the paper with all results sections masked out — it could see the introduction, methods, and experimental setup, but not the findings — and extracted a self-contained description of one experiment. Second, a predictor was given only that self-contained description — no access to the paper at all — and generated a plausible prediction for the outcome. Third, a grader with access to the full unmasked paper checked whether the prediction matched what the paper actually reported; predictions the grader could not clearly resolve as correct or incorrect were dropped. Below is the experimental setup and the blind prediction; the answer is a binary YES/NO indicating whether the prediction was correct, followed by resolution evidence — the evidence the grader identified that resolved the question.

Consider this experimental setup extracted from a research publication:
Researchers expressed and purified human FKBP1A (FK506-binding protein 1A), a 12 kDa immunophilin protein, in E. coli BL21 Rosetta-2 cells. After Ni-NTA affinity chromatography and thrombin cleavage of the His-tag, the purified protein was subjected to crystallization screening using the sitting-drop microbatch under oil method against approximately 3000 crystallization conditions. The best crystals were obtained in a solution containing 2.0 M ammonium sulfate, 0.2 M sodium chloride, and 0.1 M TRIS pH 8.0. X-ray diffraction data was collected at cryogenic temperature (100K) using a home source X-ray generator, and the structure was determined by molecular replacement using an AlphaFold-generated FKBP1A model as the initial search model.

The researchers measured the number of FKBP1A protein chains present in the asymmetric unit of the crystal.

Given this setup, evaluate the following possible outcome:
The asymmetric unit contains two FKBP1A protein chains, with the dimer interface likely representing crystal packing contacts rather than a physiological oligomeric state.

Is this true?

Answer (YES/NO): NO